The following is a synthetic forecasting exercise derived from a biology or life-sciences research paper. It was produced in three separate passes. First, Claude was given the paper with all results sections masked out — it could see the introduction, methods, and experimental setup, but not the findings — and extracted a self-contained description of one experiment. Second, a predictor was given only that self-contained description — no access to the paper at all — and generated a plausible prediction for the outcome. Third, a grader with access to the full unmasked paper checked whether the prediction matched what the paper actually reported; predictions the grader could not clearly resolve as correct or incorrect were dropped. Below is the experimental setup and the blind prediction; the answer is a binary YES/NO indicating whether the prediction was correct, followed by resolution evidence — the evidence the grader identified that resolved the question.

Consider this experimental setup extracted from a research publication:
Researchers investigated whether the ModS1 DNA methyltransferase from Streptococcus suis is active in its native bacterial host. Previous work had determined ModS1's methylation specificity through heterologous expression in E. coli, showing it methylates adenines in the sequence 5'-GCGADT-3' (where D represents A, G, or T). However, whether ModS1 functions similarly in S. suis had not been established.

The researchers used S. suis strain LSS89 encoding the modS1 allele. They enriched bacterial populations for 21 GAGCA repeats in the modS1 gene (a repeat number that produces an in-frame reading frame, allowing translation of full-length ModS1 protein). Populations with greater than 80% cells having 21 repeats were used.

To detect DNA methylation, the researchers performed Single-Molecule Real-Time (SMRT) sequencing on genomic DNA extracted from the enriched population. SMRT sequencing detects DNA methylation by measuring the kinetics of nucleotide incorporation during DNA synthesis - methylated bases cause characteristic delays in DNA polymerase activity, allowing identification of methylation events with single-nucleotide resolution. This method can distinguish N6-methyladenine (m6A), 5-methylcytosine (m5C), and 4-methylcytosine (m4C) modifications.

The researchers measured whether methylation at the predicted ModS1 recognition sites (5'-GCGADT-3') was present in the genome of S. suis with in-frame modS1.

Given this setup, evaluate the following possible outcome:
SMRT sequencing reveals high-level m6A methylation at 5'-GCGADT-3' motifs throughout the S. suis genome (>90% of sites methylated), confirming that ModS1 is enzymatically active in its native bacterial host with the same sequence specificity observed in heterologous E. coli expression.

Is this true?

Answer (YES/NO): YES